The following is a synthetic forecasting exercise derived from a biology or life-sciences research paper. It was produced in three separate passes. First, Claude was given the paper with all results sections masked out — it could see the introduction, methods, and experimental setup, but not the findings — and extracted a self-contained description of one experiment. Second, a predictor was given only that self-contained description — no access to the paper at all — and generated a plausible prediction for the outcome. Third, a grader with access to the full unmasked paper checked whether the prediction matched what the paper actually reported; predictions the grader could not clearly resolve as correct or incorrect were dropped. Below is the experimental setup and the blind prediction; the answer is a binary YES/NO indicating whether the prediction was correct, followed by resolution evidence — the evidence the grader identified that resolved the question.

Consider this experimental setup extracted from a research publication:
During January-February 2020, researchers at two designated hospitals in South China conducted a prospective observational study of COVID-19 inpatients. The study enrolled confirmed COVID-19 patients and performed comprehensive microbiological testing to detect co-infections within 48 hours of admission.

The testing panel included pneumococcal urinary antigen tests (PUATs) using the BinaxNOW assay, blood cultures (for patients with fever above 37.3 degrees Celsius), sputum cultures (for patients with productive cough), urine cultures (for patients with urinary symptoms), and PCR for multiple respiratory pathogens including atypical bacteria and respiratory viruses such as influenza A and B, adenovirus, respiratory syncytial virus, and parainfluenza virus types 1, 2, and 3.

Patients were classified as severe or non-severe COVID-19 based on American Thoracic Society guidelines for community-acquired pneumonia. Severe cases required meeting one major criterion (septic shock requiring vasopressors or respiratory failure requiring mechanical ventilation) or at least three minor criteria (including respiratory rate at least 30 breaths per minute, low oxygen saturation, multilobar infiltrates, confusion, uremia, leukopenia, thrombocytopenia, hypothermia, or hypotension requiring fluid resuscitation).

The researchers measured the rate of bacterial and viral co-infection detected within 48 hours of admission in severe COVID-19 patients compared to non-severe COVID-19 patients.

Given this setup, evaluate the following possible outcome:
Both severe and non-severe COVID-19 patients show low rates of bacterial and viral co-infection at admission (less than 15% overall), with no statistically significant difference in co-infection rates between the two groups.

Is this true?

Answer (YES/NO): YES